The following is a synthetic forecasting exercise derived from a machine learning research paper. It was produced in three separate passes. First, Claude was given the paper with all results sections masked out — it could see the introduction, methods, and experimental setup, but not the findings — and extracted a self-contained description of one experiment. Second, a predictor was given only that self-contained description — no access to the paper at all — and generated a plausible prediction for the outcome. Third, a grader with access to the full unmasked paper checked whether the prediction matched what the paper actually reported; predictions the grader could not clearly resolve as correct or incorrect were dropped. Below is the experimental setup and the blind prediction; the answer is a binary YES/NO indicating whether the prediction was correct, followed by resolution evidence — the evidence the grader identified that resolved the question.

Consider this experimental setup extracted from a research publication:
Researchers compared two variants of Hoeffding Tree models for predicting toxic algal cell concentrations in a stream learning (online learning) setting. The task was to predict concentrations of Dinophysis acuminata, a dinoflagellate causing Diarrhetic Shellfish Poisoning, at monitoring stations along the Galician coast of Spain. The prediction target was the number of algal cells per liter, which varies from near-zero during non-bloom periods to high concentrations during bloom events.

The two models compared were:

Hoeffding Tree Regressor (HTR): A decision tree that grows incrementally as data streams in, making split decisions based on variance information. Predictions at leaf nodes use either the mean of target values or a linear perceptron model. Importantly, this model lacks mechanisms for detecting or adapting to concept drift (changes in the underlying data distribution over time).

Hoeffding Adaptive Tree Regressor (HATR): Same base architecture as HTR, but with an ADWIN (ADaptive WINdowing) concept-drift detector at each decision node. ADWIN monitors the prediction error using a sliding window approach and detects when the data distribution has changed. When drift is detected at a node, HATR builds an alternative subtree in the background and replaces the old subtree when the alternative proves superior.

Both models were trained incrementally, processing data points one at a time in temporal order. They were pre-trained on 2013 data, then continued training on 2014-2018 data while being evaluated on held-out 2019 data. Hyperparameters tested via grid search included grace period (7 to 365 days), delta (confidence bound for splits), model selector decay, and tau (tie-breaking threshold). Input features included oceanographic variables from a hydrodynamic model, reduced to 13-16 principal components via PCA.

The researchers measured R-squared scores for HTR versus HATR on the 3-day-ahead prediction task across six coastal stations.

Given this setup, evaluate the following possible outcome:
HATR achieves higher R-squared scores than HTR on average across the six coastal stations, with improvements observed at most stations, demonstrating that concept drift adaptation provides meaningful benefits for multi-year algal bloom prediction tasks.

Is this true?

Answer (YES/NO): NO